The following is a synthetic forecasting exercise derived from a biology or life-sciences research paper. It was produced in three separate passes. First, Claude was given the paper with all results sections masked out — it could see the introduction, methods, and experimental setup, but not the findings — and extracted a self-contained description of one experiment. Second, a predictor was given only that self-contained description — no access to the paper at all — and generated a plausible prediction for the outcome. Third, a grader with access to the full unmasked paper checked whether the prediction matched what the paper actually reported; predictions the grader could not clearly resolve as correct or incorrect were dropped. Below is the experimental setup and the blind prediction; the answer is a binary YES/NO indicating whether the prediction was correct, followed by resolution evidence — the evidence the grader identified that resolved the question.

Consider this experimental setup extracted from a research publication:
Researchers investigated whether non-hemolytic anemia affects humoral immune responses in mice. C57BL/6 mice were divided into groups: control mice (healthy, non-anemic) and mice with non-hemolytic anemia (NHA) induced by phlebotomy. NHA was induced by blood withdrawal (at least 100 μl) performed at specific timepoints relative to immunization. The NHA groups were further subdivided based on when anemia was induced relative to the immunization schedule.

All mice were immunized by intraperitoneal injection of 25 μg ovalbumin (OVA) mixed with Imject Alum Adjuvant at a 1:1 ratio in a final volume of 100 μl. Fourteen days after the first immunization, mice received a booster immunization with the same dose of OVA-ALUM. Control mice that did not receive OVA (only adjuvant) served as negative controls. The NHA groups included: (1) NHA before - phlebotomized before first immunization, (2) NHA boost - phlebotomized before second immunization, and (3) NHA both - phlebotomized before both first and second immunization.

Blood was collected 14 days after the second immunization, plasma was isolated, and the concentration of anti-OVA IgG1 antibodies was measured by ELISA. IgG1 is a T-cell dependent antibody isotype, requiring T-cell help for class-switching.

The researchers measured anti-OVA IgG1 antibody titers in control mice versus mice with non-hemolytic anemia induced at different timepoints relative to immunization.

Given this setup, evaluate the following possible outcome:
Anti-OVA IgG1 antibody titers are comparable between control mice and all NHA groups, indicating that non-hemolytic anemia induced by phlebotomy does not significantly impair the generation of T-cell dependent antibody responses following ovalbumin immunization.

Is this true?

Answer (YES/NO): YES